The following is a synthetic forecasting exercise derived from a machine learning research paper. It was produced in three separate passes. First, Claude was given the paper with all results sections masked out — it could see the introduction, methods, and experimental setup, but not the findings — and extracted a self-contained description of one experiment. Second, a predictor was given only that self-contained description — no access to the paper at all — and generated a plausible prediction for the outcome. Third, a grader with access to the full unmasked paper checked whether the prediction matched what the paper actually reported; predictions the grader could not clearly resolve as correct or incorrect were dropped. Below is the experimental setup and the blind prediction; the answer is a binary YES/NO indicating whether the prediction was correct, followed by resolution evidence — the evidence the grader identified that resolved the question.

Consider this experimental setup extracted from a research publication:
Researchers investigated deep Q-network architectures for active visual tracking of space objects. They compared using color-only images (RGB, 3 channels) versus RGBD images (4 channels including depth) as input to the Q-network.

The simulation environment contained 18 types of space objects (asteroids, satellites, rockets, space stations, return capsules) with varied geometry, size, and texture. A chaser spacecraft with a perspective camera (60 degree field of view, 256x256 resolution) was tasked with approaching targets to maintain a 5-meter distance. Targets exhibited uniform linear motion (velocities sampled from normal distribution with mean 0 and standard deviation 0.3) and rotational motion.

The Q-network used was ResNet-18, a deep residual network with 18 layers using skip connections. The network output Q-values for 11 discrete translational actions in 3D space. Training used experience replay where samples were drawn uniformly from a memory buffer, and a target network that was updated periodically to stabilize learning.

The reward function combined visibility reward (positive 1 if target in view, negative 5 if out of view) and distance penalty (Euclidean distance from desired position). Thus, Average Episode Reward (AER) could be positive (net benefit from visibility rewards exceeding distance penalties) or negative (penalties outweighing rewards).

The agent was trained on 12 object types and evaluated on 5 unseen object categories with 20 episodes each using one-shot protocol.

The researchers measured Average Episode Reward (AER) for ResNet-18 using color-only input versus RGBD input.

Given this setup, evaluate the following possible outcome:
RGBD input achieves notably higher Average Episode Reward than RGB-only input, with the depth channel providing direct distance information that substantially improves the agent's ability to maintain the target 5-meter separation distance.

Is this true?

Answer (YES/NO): YES